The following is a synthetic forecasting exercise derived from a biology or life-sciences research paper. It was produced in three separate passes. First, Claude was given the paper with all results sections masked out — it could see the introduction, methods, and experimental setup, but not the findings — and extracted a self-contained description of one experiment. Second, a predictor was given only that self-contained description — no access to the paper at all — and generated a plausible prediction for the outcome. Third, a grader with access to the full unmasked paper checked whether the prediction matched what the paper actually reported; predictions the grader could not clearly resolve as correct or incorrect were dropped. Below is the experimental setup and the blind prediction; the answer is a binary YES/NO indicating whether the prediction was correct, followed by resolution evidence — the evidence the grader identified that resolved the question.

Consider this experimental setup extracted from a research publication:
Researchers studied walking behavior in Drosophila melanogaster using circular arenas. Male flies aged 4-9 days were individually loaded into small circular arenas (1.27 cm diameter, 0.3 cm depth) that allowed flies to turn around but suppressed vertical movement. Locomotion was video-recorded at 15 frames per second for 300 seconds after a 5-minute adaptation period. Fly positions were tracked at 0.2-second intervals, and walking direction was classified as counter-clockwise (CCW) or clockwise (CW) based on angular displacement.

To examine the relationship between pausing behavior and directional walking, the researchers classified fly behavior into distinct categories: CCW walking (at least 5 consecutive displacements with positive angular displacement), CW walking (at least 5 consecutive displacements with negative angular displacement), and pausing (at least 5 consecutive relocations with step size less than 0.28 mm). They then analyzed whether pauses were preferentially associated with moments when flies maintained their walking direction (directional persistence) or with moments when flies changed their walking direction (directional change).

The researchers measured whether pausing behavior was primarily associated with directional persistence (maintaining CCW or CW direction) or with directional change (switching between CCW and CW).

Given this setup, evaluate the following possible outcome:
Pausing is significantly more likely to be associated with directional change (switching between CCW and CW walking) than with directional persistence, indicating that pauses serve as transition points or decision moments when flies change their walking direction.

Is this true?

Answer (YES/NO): NO